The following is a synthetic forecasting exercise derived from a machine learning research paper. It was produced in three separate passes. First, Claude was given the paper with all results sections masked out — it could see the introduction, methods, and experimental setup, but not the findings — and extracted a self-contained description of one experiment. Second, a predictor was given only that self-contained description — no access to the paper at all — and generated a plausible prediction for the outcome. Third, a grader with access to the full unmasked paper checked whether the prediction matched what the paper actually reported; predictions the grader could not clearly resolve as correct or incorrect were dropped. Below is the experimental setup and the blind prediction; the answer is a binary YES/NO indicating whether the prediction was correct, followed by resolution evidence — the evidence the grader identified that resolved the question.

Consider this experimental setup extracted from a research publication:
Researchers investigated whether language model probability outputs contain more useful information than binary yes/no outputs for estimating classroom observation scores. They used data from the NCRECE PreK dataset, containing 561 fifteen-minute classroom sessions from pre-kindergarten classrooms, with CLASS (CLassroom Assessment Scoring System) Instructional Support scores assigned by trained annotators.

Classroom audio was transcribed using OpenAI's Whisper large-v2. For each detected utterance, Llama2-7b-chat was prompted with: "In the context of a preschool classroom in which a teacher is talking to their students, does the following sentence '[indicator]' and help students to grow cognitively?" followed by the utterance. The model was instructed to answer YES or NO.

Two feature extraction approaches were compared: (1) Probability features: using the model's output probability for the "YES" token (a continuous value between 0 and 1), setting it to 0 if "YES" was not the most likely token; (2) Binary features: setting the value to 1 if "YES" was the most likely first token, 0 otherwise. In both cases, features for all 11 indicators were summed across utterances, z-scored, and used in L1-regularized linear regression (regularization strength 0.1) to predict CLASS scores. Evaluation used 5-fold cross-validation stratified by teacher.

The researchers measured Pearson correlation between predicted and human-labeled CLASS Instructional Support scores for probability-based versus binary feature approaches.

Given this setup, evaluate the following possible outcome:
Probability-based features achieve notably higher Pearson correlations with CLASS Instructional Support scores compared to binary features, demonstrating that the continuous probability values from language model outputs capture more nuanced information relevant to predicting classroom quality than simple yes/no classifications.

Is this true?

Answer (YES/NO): NO